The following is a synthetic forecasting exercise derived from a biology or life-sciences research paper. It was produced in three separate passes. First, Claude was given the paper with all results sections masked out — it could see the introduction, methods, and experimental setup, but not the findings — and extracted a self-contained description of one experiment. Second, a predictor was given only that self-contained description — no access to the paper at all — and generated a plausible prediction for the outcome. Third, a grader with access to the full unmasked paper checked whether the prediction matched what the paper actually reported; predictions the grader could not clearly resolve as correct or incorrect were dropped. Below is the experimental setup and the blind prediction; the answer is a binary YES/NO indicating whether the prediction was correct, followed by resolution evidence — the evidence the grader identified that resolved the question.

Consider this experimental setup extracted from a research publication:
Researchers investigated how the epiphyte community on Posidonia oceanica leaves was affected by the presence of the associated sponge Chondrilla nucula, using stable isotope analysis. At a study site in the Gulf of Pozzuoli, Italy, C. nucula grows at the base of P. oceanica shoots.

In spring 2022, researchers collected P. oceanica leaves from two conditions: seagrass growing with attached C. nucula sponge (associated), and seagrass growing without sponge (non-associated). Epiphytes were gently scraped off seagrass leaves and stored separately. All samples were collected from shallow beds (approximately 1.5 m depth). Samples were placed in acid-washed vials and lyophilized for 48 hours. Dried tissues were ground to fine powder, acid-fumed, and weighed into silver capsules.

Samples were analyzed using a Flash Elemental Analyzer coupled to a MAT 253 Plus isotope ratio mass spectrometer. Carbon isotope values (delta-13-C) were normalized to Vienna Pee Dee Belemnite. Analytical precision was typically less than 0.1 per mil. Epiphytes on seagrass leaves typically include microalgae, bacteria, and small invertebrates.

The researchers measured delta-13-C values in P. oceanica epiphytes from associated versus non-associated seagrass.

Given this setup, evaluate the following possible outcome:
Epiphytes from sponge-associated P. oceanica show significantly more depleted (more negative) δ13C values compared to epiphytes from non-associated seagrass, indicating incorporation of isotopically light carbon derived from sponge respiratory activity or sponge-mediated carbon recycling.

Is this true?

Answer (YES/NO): NO